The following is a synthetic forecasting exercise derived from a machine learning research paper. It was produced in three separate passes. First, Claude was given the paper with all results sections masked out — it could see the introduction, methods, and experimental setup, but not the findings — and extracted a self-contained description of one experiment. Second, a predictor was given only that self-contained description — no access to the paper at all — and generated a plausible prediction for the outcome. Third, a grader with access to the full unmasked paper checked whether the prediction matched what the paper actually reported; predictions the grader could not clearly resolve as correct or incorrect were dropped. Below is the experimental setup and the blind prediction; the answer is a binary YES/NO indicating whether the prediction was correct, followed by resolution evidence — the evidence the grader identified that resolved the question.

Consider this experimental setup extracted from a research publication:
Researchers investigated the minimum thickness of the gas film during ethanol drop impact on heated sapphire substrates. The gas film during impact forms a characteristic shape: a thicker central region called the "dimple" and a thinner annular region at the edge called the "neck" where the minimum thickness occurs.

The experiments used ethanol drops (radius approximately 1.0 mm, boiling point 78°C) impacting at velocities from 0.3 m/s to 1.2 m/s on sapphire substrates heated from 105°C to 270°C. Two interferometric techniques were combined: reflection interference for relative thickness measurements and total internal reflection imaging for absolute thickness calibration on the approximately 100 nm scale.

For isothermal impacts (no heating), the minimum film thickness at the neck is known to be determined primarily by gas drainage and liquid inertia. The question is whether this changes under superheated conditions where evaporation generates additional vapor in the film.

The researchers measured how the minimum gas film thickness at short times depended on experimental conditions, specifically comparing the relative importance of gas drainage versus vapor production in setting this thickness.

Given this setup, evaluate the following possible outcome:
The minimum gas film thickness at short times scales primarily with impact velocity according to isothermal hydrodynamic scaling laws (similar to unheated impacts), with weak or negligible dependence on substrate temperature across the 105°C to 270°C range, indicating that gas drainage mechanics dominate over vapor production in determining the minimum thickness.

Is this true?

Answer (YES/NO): NO